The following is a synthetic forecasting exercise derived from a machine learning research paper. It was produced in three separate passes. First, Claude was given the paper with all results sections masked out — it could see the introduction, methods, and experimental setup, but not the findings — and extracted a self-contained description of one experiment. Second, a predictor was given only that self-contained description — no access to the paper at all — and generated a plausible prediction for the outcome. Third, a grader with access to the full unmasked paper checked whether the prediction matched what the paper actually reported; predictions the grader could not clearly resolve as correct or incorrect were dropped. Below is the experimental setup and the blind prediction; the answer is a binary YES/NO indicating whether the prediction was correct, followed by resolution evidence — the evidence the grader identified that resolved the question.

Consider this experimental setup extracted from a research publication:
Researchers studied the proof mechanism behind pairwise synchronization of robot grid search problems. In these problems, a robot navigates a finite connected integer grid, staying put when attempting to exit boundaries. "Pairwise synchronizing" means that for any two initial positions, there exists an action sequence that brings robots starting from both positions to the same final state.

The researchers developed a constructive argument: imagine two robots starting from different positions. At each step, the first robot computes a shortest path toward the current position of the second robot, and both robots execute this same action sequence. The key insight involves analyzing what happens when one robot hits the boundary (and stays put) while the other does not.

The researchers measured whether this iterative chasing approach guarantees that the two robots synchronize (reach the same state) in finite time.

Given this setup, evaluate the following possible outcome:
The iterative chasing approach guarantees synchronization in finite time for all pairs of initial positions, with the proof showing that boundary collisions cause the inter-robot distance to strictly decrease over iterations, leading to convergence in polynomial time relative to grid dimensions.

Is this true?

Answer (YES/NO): NO